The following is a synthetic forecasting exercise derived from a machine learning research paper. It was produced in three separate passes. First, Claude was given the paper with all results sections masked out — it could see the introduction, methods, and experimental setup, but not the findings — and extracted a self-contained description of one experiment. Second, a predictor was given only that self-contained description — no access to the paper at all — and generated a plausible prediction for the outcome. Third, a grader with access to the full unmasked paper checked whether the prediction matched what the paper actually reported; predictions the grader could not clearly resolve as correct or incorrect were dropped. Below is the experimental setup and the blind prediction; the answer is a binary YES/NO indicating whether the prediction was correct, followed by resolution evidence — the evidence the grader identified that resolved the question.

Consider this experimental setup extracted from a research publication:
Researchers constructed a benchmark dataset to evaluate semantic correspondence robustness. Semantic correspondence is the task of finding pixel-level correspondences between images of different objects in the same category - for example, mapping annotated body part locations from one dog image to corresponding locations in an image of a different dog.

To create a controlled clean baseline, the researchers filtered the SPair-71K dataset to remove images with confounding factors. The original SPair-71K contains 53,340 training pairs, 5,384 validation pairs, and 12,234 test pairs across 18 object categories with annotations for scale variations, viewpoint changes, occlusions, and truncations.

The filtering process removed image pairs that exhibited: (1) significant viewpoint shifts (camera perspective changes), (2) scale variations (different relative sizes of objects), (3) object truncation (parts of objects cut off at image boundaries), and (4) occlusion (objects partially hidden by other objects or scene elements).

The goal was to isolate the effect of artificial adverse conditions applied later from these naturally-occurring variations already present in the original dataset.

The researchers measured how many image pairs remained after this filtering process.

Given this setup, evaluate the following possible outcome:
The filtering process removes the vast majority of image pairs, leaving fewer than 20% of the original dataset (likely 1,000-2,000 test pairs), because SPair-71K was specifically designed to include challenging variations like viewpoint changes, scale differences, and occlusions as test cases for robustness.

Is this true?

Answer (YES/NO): YES